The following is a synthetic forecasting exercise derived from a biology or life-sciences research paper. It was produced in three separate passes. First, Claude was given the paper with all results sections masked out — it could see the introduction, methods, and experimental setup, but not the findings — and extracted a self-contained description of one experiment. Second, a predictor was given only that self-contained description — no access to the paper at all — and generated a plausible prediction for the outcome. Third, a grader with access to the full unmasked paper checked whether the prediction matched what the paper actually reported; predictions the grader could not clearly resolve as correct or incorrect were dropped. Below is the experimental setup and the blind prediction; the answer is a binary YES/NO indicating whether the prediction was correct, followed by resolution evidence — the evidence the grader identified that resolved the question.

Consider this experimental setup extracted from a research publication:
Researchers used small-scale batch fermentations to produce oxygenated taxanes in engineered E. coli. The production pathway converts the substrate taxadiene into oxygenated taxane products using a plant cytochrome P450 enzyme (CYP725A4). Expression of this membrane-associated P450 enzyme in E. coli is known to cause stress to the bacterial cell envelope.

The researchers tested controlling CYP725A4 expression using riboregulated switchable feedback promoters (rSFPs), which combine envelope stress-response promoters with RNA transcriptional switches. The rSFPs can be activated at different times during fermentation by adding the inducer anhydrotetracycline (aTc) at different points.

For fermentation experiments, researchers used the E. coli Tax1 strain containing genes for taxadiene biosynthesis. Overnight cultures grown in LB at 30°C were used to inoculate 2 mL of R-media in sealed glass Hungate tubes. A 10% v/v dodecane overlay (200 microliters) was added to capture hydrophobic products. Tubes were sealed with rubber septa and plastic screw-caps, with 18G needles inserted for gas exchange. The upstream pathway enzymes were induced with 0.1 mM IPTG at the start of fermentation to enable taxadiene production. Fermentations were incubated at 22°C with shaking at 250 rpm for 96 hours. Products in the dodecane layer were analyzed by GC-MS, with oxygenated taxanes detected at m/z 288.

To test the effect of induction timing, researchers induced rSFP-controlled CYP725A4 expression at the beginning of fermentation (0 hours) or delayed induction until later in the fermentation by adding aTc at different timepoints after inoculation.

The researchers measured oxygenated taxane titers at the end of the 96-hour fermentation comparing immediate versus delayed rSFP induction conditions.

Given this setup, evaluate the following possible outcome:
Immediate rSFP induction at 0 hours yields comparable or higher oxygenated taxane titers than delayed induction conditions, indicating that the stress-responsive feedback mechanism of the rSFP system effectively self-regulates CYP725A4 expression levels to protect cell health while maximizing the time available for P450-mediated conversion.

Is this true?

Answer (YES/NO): NO